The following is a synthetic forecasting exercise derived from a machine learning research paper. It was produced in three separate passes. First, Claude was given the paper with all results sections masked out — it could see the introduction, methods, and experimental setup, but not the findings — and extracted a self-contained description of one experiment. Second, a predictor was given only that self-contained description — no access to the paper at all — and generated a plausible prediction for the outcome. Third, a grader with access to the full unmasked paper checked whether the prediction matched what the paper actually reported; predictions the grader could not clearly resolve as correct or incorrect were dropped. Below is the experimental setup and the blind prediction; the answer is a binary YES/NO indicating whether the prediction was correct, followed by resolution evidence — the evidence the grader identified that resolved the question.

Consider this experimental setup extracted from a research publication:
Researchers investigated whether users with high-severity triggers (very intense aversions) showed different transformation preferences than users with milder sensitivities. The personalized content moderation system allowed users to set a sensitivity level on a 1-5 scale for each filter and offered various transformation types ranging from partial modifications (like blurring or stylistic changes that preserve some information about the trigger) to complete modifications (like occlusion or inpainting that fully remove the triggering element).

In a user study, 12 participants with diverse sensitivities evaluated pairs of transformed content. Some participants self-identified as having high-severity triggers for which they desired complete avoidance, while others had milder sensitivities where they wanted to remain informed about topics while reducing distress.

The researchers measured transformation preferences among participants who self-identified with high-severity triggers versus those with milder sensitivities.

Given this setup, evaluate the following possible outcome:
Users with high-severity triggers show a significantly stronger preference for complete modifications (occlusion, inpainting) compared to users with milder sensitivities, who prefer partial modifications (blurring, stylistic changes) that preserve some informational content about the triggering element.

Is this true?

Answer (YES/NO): NO